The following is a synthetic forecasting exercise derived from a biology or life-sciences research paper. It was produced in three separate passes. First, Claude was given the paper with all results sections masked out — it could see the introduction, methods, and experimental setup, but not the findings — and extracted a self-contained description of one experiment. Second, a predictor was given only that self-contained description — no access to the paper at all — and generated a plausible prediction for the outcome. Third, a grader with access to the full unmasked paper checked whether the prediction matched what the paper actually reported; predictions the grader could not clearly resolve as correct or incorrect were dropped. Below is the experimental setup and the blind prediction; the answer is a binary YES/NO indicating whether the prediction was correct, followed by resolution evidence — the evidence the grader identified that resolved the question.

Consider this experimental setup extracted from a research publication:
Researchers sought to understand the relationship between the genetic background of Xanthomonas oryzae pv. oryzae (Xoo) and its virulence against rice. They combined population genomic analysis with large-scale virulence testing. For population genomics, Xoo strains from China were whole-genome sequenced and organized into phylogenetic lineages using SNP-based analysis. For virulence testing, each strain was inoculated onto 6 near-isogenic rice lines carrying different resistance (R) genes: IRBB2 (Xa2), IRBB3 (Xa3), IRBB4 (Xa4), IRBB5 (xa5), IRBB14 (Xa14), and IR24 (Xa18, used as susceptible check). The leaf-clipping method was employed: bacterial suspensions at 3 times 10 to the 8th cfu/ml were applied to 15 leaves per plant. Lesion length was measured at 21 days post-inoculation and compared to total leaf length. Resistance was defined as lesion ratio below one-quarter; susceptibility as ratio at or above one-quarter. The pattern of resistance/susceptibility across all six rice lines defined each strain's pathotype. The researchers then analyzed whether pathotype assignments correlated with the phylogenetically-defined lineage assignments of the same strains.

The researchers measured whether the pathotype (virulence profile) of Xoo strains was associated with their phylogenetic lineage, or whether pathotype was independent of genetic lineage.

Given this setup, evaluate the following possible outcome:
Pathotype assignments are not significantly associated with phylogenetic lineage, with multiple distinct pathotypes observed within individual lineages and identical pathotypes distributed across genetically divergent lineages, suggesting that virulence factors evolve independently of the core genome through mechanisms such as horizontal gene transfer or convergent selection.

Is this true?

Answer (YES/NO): NO